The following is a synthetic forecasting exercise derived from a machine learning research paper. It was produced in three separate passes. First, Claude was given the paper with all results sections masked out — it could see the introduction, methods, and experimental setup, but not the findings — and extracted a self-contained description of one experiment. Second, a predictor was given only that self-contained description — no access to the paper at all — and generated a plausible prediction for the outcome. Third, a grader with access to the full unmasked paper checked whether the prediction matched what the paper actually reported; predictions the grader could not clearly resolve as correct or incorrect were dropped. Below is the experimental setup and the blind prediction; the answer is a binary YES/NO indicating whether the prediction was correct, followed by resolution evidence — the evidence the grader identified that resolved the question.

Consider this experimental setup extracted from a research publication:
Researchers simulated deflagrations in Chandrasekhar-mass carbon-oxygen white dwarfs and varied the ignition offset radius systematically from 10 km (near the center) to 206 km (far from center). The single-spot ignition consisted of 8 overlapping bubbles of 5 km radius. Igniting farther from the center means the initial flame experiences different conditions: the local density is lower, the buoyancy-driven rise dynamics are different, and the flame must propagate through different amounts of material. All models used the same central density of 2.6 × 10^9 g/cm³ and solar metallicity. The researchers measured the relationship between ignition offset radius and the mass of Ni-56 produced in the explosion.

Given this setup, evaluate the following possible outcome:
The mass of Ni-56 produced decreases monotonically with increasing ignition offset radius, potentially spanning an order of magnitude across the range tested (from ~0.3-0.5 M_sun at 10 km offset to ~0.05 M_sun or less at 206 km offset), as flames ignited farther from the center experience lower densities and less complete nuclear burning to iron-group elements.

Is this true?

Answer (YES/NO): NO